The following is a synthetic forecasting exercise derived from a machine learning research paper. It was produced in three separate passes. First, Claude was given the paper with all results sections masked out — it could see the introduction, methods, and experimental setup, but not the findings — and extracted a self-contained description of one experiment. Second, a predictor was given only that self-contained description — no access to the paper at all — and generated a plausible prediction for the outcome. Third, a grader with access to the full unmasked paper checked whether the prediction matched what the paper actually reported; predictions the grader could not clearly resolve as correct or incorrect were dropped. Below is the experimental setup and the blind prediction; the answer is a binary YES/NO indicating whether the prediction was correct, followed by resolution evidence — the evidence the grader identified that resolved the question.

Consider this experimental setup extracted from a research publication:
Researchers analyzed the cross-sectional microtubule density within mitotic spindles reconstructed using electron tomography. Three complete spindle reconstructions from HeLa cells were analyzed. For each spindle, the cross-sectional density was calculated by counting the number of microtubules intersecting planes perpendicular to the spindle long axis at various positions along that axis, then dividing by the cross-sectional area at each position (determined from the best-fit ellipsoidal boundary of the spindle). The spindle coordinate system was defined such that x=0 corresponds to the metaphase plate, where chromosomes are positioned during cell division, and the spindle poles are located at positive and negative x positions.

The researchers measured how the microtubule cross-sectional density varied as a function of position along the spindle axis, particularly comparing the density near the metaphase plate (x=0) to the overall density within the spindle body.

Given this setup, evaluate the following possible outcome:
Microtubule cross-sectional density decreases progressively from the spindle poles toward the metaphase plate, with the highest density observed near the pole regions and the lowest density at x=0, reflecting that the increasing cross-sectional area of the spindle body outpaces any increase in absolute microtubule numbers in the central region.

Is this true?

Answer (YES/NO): NO